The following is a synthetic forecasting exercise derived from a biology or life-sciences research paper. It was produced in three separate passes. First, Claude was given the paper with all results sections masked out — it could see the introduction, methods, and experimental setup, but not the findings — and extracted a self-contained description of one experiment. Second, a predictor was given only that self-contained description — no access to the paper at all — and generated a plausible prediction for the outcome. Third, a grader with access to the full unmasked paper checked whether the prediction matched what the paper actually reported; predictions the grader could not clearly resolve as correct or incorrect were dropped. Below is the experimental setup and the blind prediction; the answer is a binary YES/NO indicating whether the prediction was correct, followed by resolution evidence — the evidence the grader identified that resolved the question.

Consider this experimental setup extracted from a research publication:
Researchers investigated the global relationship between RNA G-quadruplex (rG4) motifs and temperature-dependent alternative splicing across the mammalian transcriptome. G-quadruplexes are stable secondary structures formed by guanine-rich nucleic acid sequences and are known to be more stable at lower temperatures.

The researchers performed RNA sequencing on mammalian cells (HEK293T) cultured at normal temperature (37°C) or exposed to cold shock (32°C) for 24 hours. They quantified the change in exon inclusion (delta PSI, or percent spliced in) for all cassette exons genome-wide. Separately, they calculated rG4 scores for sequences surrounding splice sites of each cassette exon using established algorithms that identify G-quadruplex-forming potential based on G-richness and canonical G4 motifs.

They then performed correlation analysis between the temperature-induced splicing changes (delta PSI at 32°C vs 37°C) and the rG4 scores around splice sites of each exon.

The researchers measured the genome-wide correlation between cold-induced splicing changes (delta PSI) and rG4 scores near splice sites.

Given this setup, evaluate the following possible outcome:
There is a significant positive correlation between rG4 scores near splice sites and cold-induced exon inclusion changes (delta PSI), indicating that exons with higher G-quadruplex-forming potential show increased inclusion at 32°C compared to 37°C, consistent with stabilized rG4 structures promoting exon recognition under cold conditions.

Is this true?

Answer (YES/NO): NO